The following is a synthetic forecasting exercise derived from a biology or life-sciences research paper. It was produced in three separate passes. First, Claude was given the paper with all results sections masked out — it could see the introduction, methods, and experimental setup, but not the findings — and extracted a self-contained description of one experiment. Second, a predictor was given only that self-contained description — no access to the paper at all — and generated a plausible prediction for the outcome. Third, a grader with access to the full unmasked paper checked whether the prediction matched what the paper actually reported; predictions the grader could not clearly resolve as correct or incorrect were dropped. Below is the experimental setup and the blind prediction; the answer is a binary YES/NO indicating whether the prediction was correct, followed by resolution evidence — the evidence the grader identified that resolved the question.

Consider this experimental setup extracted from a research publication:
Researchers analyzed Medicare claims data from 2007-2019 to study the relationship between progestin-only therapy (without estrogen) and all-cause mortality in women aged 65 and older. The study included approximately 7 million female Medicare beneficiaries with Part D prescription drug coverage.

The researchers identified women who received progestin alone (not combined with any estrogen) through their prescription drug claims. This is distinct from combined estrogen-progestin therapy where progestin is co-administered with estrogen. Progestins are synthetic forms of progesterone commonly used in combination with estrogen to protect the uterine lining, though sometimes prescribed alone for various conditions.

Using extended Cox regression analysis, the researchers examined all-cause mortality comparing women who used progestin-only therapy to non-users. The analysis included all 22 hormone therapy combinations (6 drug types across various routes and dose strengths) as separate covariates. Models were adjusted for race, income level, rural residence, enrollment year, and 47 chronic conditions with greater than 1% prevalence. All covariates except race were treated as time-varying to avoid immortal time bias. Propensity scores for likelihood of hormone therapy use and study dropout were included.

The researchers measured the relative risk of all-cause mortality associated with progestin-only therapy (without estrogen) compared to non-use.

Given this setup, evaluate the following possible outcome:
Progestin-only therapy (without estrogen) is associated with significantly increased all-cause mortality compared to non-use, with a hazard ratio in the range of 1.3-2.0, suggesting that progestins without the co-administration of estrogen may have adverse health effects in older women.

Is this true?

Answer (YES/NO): NO